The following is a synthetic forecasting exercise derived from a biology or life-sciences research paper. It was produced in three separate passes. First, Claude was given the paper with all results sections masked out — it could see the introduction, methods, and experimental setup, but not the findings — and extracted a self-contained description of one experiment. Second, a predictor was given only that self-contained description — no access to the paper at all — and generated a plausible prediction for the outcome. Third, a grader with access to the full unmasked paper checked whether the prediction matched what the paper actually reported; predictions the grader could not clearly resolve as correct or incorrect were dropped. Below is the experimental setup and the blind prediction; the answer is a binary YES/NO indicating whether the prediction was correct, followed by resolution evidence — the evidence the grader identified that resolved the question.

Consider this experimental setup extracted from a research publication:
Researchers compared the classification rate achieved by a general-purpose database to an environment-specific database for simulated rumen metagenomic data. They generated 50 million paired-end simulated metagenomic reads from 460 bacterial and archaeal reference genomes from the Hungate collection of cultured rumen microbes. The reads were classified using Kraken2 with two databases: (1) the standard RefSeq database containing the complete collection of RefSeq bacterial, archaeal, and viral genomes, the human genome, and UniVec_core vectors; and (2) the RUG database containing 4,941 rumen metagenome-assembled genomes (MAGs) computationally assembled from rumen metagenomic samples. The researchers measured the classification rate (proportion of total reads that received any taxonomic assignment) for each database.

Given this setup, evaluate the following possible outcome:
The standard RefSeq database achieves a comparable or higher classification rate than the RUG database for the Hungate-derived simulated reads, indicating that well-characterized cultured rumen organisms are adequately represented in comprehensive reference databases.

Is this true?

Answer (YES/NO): NO